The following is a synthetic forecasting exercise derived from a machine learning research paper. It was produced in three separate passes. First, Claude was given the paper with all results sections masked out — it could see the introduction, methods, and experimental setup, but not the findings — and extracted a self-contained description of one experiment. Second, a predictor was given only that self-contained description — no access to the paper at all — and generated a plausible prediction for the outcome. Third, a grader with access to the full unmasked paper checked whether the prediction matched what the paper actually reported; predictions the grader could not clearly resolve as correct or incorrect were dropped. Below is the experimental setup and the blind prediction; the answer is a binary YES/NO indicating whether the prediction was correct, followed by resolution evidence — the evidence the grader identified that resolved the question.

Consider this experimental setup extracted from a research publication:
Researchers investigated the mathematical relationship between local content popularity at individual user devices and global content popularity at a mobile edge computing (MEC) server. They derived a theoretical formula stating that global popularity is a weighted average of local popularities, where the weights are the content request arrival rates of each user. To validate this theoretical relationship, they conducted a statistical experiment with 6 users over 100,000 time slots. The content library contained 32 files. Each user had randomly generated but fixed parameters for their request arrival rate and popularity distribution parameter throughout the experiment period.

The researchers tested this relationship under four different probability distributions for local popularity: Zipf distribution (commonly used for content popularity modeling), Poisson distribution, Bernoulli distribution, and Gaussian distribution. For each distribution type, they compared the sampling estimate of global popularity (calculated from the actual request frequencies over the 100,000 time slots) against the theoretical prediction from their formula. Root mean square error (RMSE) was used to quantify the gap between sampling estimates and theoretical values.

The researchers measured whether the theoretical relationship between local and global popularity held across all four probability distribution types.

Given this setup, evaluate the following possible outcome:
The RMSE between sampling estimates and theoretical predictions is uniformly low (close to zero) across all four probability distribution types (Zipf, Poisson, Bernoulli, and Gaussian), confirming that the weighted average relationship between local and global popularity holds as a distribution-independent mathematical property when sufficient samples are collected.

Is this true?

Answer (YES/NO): YES